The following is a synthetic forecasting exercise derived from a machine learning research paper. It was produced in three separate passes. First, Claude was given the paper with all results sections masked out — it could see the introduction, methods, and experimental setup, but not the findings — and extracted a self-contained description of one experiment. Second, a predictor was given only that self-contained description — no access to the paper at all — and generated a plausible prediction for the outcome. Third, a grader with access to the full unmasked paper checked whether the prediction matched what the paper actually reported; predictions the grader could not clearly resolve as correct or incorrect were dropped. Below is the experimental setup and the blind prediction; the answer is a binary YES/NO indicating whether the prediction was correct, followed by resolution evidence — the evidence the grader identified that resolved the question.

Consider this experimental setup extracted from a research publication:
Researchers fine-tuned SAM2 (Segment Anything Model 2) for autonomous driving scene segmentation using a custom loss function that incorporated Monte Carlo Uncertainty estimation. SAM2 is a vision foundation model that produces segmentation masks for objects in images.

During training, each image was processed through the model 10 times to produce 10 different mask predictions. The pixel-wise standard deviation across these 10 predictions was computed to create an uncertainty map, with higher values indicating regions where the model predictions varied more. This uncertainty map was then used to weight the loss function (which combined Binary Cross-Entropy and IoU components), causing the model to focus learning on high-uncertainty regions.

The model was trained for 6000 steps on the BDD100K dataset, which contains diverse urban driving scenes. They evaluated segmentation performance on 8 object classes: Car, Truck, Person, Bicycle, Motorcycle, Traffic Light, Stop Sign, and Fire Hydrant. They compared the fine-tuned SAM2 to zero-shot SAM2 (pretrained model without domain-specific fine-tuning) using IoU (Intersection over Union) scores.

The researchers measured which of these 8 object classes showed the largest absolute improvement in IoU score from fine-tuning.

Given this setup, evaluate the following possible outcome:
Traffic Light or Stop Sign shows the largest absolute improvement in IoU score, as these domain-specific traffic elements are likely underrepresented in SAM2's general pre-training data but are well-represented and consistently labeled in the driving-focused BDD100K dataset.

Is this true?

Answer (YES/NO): YES